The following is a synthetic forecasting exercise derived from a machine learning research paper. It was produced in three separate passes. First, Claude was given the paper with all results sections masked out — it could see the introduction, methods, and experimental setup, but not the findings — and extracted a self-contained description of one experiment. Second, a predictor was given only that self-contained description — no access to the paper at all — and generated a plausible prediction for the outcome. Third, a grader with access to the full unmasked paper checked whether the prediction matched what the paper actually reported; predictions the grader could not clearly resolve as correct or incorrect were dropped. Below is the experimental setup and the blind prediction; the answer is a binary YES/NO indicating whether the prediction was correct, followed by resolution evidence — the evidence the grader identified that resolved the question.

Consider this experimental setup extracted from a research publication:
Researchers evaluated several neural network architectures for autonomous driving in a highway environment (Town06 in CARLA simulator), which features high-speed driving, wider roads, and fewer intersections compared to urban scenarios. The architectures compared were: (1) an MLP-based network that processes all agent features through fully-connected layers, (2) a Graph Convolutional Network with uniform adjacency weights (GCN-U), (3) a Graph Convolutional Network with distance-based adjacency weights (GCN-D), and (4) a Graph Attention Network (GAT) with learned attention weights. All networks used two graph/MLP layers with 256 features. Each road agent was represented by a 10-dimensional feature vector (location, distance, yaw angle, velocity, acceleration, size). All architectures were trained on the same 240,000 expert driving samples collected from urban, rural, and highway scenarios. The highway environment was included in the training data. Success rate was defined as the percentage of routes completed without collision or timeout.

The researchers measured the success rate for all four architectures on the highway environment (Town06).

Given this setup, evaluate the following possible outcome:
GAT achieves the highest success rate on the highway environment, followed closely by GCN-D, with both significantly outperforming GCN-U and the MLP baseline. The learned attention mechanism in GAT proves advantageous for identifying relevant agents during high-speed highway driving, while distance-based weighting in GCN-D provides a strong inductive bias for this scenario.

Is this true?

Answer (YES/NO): NO